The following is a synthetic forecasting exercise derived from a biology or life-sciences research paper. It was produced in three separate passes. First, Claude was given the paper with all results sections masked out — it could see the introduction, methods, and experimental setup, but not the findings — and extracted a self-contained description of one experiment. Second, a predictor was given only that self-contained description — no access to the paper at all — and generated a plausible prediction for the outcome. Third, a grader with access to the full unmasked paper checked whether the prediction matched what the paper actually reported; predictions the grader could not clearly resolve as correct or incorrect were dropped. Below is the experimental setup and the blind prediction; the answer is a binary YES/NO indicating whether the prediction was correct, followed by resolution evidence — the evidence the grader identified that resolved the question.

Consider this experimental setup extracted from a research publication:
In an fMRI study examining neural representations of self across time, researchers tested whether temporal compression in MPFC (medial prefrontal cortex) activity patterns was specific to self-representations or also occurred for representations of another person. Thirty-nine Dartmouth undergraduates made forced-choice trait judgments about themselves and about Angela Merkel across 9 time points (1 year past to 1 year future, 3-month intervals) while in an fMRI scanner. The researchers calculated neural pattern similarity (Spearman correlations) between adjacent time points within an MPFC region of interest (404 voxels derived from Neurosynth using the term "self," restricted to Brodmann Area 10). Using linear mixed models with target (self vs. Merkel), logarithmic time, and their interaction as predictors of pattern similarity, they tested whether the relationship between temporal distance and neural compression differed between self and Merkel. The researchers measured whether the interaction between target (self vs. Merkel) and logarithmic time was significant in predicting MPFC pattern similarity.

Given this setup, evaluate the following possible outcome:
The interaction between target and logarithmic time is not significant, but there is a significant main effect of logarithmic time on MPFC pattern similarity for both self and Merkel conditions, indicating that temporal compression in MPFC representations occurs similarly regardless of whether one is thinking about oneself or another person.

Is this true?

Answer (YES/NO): NO